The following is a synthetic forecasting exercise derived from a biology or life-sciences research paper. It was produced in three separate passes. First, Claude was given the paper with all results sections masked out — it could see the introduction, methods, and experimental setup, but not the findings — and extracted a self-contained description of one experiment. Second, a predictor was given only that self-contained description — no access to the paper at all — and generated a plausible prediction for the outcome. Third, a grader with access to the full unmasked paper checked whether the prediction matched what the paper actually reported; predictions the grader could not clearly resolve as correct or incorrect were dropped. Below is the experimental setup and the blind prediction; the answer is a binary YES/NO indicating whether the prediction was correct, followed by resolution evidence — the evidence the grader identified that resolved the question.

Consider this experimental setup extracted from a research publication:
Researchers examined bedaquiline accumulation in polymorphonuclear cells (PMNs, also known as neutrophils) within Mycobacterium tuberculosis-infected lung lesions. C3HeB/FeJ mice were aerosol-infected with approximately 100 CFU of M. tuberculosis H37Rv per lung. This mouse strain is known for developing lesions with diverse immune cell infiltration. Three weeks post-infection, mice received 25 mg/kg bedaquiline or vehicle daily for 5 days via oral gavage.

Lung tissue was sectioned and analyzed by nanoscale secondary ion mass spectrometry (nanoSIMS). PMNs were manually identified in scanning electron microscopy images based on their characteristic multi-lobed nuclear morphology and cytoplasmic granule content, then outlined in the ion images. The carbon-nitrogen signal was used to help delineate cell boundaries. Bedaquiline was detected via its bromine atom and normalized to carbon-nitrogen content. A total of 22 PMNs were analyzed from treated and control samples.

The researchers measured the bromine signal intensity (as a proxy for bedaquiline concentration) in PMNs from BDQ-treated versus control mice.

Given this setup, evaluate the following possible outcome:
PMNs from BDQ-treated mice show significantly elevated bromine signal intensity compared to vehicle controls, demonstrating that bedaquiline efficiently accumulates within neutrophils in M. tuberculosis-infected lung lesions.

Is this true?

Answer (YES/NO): YES